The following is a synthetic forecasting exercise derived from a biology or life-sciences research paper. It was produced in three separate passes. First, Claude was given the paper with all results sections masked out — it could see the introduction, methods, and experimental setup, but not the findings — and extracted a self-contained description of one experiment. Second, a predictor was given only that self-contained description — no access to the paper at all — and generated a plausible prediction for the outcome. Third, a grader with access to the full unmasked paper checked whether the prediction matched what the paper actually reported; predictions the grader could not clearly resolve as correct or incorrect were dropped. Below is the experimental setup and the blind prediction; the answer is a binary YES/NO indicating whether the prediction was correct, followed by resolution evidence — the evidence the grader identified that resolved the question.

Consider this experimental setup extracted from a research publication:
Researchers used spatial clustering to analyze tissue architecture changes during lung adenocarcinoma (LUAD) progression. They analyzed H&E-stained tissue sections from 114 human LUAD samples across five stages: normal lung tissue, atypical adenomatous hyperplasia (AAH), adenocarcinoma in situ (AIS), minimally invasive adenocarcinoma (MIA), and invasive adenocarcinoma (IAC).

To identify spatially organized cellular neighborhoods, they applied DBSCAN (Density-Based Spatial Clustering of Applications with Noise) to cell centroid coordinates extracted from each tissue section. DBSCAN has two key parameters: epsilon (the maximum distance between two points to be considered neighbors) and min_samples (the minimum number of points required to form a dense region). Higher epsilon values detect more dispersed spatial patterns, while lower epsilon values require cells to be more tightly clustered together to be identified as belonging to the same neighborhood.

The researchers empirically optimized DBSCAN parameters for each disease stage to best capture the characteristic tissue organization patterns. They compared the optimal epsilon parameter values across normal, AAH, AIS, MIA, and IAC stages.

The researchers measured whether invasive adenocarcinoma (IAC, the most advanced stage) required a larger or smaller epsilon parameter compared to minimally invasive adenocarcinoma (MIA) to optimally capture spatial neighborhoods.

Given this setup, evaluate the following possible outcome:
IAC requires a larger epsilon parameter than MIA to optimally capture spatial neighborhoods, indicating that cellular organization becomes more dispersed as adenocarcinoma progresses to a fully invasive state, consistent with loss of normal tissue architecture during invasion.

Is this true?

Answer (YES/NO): NO